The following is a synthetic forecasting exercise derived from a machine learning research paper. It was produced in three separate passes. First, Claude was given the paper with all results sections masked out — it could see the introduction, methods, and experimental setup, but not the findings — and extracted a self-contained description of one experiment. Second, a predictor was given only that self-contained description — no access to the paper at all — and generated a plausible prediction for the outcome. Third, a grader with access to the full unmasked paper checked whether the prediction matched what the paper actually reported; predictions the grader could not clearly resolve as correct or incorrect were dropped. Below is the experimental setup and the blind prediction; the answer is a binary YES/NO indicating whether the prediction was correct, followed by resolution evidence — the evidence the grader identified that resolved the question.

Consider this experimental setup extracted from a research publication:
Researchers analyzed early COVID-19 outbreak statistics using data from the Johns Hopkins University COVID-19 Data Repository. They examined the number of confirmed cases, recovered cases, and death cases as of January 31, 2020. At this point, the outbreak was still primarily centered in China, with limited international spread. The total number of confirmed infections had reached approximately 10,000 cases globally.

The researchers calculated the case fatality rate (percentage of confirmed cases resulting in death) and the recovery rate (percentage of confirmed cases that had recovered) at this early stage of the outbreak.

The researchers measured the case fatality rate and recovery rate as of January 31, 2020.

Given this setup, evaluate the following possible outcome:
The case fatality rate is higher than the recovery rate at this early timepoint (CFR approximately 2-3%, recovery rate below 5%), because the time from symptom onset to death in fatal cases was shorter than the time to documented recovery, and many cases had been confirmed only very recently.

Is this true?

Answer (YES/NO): NO